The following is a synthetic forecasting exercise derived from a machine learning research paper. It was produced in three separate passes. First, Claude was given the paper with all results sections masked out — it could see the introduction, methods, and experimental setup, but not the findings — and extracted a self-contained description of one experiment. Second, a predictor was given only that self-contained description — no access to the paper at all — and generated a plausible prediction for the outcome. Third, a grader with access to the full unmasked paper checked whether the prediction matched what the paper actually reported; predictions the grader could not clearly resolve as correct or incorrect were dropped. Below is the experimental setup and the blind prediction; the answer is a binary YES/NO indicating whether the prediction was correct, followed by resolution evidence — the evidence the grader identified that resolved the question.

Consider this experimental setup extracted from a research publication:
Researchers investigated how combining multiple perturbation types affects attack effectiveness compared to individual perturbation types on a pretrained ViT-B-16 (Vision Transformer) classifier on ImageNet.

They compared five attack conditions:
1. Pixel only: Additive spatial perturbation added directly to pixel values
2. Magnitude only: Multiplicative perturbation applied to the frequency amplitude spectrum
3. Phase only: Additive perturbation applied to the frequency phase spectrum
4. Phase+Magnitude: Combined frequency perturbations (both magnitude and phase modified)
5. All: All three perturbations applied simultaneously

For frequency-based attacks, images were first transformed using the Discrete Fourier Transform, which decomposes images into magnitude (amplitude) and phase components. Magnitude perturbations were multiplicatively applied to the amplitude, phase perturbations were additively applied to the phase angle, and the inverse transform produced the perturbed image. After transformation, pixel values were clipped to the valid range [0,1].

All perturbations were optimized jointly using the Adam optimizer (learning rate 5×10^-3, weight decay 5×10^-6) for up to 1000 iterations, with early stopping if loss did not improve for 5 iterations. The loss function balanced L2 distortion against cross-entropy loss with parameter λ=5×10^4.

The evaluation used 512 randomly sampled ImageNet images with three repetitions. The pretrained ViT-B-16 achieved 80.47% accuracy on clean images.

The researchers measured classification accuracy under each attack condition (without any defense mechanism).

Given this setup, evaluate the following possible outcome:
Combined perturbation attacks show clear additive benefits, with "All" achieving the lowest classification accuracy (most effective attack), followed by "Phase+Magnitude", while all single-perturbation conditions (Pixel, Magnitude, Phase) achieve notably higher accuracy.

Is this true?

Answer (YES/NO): NO